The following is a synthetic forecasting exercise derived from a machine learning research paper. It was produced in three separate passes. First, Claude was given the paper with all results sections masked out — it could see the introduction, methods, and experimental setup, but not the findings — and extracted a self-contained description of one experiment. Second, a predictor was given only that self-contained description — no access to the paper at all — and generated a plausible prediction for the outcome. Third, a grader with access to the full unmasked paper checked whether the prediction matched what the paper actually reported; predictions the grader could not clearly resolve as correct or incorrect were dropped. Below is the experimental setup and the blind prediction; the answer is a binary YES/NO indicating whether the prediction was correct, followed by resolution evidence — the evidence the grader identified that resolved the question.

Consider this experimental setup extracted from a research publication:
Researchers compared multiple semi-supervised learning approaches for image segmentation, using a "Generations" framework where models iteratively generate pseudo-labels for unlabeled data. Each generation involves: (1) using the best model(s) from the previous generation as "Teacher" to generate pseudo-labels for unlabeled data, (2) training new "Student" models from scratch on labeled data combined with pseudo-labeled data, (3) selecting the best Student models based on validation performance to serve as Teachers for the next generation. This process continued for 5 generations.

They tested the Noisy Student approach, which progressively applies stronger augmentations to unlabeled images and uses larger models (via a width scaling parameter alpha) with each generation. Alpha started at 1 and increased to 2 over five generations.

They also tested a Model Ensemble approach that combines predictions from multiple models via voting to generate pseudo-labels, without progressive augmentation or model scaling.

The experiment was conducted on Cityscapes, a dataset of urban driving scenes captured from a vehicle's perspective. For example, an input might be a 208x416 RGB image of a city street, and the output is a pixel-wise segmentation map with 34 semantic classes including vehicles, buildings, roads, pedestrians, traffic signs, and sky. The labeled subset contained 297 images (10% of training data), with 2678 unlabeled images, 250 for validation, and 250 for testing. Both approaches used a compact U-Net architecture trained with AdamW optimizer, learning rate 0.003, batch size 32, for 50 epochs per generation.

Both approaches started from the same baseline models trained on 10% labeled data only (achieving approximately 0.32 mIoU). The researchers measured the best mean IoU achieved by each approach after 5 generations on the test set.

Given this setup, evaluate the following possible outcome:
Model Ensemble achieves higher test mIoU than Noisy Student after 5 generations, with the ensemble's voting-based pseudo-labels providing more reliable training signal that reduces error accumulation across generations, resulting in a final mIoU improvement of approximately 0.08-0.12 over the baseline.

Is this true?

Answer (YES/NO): NO